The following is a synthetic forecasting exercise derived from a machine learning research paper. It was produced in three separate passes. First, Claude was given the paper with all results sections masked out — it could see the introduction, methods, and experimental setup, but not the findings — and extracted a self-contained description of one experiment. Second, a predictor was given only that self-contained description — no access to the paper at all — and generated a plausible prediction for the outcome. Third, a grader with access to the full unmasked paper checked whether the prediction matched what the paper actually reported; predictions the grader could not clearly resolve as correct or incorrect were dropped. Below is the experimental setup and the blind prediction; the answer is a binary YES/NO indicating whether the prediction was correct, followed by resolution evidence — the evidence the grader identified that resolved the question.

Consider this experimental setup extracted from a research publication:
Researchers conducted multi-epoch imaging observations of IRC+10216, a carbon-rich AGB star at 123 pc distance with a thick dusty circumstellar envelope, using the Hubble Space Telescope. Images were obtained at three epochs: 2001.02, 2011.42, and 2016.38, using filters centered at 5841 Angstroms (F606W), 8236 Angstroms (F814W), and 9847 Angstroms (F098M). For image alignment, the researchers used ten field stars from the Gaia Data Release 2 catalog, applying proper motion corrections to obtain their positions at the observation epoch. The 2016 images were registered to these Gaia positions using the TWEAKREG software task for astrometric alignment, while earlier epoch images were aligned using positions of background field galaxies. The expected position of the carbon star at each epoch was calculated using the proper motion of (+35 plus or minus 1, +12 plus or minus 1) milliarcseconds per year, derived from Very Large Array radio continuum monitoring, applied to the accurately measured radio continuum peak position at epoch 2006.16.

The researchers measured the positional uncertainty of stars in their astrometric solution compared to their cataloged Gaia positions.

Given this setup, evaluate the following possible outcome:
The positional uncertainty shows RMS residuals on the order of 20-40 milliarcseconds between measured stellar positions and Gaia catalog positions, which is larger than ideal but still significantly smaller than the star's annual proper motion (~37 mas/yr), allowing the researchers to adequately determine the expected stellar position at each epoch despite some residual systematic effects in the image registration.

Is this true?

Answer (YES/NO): YES